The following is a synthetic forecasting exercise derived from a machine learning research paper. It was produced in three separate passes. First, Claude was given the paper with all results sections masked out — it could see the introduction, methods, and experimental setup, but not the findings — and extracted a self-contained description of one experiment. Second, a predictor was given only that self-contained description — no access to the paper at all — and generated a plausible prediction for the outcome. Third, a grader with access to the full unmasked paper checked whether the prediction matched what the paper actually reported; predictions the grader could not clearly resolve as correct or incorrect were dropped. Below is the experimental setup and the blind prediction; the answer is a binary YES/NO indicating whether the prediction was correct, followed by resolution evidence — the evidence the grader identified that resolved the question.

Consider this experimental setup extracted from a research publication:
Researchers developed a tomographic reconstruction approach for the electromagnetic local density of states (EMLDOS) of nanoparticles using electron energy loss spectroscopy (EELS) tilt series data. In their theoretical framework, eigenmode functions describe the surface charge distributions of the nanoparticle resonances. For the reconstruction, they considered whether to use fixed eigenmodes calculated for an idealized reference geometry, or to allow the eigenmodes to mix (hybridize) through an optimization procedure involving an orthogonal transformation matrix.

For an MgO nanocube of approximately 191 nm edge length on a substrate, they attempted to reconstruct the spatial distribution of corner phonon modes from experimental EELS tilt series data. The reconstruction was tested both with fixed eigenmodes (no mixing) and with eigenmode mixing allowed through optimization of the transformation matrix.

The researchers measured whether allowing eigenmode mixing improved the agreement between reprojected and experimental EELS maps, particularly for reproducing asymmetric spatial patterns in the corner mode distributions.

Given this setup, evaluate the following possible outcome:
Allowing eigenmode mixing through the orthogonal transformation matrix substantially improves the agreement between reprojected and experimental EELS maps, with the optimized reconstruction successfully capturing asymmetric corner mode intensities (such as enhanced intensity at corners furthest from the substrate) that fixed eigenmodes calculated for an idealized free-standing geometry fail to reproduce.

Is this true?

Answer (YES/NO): YES